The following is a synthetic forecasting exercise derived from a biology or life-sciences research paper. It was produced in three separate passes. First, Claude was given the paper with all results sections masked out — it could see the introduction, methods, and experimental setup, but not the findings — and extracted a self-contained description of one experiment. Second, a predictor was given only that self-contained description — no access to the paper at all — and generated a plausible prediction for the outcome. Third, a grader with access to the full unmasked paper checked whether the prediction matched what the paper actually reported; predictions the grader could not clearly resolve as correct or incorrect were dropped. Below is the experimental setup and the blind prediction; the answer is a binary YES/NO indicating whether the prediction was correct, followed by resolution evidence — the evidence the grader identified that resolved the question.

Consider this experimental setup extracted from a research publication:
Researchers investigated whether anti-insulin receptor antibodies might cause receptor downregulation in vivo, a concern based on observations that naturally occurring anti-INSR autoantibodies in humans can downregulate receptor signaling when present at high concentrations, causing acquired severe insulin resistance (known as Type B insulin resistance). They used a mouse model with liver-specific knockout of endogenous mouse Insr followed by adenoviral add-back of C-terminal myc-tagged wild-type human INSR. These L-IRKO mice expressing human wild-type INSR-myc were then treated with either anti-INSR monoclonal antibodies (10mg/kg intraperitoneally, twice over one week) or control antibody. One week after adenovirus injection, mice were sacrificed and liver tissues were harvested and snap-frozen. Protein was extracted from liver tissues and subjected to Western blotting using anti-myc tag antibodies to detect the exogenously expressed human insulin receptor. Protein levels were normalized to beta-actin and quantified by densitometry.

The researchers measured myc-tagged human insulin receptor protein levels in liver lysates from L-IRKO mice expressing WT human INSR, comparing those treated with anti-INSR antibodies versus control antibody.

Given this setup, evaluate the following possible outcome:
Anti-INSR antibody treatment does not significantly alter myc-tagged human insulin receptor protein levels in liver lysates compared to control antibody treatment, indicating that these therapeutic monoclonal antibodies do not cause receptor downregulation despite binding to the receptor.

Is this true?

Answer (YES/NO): NO